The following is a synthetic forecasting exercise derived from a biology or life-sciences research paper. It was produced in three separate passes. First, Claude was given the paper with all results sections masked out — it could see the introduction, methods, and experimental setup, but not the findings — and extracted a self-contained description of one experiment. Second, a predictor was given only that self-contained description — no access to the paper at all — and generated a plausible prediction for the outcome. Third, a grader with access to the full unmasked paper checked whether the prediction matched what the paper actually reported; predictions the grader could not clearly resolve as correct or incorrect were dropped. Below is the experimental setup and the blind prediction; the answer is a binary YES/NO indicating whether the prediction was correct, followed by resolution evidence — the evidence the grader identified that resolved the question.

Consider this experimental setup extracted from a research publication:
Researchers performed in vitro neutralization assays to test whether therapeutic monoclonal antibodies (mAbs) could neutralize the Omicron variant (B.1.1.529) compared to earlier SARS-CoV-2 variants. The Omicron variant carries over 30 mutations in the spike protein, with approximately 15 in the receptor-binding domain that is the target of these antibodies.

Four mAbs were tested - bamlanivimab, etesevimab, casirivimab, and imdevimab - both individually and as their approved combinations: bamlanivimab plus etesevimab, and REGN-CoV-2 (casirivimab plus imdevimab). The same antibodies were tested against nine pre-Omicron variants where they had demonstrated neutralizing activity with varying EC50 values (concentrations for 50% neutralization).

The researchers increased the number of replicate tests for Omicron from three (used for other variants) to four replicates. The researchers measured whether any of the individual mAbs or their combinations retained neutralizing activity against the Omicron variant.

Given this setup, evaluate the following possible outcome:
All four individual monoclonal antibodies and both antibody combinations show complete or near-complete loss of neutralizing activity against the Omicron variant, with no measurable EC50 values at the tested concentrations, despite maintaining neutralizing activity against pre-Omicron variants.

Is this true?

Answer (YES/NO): YES